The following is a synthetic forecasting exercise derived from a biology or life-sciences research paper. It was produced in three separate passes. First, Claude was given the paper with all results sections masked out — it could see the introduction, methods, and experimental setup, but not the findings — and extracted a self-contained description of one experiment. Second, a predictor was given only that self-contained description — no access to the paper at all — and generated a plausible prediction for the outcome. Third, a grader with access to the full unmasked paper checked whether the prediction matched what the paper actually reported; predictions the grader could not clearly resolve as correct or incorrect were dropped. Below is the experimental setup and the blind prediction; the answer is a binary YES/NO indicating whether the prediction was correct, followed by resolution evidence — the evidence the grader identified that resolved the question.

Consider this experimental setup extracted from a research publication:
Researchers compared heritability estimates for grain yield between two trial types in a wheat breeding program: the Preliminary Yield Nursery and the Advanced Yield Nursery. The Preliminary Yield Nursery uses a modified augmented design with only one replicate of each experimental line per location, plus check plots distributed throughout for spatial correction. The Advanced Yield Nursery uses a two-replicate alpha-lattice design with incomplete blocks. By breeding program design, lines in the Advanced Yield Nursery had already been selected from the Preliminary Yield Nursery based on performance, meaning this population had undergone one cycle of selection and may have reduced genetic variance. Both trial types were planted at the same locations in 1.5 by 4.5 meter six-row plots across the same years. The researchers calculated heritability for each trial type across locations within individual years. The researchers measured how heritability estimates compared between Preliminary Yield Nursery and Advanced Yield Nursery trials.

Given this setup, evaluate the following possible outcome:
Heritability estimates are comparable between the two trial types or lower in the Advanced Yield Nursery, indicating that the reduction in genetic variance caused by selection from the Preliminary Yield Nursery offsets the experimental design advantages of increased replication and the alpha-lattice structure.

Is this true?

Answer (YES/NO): YES